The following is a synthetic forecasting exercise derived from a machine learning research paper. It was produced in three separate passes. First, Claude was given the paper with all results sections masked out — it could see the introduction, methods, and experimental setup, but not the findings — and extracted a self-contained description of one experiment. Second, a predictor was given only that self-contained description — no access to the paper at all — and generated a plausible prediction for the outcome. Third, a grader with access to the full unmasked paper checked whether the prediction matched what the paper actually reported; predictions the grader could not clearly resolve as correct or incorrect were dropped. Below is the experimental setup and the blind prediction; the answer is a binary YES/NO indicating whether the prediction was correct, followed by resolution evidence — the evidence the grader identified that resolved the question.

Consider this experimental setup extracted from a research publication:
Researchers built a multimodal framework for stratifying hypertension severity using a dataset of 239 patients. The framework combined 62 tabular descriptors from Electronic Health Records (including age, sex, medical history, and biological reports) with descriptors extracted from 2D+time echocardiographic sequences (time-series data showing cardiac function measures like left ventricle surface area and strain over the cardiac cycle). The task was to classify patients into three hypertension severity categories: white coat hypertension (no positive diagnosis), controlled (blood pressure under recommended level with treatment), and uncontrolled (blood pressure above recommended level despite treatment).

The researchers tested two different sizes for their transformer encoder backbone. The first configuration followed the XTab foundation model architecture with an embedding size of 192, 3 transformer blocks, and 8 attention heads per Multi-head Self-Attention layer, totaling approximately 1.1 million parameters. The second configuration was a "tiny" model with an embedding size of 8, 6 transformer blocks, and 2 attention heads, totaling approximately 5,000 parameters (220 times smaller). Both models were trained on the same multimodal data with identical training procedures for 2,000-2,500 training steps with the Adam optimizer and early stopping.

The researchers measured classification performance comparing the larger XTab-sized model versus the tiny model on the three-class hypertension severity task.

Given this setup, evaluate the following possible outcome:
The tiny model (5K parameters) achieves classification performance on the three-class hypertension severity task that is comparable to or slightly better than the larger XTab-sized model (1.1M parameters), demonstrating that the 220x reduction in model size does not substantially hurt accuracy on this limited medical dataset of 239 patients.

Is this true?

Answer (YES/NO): NO